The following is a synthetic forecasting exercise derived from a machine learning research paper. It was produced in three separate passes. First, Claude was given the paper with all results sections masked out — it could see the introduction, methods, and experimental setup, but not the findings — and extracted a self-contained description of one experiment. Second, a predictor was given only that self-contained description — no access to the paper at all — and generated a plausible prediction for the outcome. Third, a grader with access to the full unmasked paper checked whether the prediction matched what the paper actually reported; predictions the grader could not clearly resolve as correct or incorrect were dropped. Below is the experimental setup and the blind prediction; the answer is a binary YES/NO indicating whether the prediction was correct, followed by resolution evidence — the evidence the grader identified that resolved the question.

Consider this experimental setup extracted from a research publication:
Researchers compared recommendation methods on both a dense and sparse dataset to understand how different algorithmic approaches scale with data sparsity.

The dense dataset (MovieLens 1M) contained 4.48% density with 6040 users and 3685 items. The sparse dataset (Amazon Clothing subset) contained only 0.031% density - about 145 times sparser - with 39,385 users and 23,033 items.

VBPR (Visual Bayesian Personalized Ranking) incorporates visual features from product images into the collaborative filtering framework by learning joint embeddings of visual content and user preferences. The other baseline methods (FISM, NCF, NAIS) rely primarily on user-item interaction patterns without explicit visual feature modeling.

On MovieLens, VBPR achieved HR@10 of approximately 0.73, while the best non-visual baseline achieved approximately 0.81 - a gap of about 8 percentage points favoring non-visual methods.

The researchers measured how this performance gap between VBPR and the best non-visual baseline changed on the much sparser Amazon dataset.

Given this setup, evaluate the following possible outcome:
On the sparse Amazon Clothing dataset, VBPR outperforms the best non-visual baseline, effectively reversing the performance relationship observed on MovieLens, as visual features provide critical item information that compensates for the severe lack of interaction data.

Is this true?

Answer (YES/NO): NO